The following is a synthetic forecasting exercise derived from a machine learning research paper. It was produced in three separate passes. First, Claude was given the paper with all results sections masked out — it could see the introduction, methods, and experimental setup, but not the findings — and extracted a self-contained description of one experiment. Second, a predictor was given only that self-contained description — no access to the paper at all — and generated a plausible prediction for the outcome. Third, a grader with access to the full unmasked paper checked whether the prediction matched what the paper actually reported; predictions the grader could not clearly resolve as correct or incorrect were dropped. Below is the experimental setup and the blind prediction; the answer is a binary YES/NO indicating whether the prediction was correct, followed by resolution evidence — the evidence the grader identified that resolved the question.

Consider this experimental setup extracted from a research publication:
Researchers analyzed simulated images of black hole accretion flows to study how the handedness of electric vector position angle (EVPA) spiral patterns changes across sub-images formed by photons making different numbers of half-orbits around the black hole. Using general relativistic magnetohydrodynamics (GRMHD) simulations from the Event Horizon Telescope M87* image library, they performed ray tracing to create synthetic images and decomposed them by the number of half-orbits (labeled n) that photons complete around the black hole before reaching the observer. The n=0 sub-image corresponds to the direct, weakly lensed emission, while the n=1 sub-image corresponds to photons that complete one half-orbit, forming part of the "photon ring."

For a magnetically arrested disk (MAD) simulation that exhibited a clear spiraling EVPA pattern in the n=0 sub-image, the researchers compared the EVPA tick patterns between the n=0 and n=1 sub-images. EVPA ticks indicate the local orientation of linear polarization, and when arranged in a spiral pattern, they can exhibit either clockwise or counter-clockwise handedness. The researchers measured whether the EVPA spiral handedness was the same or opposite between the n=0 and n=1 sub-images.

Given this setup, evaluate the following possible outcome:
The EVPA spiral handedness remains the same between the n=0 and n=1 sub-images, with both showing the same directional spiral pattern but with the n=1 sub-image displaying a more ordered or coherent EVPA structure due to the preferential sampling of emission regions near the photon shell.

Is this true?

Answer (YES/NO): NO